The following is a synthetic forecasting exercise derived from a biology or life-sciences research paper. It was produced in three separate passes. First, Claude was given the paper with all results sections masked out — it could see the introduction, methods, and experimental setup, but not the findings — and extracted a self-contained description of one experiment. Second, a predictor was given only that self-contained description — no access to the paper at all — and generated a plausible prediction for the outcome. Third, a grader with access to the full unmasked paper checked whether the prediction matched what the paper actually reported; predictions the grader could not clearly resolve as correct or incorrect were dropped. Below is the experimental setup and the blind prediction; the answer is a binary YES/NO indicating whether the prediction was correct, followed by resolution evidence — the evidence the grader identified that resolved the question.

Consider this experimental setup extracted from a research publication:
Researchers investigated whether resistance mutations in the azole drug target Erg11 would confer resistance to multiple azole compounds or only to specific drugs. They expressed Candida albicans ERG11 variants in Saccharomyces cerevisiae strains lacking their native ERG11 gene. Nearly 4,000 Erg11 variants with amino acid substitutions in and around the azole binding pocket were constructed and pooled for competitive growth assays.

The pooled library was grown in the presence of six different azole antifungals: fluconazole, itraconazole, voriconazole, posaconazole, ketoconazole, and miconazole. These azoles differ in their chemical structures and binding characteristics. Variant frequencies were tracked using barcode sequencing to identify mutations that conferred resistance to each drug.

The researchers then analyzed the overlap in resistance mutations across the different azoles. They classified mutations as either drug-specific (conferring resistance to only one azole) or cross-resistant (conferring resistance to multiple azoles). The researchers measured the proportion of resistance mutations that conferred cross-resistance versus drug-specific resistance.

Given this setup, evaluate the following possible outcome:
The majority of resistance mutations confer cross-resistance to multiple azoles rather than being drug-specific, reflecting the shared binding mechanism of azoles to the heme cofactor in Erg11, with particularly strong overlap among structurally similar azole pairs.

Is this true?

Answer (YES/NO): YES